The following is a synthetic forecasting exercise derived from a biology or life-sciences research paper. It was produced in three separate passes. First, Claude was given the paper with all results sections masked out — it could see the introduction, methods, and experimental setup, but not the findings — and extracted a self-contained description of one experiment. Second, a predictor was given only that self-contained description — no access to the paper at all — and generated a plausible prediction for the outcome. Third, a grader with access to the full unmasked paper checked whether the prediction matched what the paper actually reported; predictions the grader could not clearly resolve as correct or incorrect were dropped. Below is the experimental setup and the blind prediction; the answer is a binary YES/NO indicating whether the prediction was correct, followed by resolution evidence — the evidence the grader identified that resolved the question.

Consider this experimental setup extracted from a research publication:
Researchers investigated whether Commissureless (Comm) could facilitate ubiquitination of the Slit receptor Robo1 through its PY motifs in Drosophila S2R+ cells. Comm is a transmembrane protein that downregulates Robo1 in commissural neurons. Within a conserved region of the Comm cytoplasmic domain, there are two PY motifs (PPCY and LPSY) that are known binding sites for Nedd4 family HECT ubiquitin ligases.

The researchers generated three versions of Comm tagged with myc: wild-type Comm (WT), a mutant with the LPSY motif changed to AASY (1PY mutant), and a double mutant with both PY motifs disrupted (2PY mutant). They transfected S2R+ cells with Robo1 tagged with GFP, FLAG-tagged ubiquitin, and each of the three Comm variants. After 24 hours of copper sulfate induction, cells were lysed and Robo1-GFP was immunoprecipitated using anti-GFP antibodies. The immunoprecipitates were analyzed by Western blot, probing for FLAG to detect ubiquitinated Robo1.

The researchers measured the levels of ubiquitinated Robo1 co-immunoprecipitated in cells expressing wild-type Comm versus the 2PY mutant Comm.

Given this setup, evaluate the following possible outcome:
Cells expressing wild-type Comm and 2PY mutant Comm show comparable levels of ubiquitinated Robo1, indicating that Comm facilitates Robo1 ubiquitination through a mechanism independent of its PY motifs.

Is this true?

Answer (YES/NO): NO